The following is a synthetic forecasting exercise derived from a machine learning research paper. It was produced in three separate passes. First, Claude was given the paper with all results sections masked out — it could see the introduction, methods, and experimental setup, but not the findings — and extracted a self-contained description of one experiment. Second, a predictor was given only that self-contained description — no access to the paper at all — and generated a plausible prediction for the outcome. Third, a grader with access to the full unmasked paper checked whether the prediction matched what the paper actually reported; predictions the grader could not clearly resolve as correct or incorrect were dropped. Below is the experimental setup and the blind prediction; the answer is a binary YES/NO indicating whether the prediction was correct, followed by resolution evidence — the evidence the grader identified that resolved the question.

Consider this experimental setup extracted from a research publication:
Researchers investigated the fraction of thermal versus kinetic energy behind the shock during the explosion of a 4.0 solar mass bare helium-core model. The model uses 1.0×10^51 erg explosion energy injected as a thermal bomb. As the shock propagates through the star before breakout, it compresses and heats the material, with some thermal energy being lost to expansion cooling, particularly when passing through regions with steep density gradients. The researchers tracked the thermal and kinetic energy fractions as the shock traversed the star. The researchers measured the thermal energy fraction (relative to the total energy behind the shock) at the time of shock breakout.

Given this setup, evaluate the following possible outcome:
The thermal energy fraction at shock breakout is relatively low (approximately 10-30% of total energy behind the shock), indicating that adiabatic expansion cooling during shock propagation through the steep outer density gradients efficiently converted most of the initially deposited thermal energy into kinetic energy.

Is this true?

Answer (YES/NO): YES